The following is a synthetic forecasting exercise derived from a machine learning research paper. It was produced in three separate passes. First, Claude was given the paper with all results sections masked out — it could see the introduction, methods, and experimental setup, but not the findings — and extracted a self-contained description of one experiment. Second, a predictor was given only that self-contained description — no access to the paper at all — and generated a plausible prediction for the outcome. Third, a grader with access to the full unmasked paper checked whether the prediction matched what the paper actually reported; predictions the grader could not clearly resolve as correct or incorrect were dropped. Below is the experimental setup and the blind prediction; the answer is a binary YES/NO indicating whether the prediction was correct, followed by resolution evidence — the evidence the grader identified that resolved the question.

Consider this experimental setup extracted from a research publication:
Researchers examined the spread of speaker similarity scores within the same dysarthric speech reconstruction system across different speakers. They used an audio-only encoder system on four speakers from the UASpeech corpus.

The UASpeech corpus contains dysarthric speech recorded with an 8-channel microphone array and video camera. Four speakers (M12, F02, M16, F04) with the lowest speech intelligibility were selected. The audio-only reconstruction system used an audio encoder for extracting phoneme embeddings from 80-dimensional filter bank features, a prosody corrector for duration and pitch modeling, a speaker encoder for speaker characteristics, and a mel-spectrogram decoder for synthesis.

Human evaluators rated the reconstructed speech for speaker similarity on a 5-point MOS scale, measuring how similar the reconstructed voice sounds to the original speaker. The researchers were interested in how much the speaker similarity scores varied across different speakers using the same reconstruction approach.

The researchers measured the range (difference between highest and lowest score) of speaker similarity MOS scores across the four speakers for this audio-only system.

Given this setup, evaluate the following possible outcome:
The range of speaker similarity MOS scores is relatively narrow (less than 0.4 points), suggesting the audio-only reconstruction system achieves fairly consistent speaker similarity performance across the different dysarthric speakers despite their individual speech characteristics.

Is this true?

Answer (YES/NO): NO